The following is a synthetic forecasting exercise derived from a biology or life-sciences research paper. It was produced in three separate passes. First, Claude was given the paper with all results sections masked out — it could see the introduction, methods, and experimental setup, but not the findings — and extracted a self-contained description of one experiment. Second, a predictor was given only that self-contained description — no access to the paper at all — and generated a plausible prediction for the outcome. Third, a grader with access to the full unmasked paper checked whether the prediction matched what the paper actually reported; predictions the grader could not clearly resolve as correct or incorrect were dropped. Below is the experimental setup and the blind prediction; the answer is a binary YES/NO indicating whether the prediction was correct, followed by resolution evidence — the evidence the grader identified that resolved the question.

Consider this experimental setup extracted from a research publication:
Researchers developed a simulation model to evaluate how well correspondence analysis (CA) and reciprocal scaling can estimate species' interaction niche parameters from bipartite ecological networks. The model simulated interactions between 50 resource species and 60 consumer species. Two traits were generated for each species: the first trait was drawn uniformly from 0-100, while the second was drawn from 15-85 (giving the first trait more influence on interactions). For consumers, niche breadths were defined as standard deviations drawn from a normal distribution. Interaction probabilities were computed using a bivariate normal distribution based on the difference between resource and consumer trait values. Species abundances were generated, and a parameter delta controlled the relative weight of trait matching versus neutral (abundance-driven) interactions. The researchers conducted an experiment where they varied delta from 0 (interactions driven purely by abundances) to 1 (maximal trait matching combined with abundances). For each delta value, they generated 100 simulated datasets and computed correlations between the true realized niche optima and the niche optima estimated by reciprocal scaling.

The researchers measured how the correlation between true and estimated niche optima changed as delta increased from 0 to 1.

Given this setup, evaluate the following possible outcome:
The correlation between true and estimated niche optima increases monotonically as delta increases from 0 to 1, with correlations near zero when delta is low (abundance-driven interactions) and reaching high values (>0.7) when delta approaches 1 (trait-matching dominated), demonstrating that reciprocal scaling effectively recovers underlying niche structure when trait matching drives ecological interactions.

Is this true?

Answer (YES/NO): NO